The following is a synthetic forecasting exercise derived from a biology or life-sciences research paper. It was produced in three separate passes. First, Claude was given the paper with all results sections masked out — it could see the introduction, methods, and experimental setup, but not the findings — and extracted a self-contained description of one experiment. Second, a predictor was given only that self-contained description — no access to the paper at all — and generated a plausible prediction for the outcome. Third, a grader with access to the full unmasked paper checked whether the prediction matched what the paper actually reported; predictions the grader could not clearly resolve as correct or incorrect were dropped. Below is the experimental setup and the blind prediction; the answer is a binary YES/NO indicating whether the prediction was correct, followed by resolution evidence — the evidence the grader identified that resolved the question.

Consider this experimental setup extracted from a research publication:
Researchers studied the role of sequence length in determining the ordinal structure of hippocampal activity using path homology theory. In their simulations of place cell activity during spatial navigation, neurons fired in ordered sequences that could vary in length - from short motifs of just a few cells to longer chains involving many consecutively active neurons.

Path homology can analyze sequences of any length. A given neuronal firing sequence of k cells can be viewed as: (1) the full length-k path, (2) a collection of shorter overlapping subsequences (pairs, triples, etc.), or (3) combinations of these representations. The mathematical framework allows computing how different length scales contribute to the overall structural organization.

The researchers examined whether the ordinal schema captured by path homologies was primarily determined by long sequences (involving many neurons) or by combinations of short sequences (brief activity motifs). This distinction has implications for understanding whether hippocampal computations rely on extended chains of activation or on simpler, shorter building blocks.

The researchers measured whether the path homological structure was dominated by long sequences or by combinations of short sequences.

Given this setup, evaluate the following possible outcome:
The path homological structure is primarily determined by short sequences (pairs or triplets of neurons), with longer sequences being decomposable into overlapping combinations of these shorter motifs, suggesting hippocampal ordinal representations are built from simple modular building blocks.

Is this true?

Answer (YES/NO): YES